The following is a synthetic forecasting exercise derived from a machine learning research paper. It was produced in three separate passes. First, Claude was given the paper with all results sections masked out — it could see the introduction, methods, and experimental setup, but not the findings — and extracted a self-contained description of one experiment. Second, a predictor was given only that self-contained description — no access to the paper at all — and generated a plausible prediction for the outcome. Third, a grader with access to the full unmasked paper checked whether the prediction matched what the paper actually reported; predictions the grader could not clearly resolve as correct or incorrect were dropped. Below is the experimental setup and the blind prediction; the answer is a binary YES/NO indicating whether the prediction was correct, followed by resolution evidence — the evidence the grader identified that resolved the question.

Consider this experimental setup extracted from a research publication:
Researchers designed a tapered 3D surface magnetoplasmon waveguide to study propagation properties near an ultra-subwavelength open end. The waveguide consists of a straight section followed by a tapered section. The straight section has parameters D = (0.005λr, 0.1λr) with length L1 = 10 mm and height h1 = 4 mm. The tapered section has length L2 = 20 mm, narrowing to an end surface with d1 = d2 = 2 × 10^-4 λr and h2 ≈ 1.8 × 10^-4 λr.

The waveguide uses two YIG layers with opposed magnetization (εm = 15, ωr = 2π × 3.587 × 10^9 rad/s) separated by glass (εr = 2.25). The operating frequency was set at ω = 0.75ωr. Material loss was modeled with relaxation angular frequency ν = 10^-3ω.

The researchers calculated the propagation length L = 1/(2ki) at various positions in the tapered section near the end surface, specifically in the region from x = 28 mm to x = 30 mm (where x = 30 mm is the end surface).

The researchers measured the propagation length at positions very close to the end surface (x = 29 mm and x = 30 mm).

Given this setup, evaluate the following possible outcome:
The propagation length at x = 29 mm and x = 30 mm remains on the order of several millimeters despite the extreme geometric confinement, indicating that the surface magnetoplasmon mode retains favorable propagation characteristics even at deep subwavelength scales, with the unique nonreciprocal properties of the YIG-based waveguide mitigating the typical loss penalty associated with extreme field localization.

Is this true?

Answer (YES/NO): NO